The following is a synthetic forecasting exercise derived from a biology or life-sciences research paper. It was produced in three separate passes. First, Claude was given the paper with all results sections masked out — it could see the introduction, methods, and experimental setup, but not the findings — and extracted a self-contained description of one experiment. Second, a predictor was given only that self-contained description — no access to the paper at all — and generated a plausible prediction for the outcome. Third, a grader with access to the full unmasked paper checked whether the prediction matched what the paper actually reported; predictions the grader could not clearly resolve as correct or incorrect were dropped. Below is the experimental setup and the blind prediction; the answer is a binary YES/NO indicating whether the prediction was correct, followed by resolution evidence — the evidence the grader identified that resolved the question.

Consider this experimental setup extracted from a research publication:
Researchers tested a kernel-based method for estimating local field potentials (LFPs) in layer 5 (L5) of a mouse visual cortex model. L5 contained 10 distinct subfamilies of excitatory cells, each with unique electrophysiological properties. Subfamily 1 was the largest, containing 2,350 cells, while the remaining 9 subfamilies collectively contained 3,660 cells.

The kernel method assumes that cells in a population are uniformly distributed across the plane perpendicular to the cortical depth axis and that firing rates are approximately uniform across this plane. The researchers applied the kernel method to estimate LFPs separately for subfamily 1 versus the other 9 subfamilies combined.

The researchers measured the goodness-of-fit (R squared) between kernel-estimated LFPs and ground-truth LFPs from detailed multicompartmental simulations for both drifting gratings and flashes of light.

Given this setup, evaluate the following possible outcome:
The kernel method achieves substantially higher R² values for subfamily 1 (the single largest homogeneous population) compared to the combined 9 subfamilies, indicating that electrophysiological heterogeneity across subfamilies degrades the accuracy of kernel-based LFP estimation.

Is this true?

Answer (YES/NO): NO